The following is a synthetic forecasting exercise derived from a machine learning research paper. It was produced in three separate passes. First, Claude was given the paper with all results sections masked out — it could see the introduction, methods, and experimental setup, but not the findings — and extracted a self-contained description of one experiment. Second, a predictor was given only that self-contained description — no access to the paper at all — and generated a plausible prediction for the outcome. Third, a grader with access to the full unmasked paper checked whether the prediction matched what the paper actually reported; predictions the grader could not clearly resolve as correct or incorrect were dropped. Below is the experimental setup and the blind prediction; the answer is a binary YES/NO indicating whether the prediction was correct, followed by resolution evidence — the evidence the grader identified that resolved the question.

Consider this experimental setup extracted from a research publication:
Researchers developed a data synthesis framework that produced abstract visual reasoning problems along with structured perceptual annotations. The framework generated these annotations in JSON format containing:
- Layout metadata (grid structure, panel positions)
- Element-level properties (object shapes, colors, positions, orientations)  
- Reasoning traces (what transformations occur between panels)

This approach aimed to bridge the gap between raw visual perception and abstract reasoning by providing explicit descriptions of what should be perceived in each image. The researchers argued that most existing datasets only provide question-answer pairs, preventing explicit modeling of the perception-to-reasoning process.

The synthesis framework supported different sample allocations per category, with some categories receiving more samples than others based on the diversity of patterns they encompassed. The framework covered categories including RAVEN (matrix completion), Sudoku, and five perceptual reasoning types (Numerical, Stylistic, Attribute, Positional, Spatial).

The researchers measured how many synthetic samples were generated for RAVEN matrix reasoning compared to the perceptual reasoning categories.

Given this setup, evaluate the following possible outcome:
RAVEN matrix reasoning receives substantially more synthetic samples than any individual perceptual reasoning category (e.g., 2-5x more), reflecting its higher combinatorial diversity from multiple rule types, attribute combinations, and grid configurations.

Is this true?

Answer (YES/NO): YES